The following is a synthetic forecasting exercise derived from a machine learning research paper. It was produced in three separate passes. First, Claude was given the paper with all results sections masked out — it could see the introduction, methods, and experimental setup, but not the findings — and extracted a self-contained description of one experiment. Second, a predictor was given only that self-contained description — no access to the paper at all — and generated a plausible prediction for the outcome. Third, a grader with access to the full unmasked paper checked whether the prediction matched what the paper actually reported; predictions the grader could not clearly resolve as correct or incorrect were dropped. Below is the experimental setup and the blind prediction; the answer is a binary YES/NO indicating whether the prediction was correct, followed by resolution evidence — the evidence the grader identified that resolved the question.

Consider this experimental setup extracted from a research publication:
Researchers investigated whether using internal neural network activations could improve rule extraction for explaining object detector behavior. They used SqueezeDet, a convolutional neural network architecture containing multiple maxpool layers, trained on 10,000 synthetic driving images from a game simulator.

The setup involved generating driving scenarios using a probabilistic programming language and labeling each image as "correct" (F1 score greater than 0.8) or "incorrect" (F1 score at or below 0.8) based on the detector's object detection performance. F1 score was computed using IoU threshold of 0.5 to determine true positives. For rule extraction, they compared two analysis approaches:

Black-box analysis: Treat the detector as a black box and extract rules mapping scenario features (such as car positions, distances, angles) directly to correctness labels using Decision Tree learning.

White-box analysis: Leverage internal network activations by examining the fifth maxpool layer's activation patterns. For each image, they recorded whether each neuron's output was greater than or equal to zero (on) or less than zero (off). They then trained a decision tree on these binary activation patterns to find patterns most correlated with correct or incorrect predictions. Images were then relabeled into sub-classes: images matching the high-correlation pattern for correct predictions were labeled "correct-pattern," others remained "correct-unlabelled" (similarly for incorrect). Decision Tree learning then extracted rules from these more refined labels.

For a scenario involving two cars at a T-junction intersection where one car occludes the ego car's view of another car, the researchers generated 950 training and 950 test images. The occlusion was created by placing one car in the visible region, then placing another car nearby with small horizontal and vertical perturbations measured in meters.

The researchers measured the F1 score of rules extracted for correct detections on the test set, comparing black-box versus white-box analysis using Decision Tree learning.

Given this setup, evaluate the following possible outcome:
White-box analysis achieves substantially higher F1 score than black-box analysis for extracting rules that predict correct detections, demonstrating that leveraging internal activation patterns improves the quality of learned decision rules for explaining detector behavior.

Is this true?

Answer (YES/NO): YES